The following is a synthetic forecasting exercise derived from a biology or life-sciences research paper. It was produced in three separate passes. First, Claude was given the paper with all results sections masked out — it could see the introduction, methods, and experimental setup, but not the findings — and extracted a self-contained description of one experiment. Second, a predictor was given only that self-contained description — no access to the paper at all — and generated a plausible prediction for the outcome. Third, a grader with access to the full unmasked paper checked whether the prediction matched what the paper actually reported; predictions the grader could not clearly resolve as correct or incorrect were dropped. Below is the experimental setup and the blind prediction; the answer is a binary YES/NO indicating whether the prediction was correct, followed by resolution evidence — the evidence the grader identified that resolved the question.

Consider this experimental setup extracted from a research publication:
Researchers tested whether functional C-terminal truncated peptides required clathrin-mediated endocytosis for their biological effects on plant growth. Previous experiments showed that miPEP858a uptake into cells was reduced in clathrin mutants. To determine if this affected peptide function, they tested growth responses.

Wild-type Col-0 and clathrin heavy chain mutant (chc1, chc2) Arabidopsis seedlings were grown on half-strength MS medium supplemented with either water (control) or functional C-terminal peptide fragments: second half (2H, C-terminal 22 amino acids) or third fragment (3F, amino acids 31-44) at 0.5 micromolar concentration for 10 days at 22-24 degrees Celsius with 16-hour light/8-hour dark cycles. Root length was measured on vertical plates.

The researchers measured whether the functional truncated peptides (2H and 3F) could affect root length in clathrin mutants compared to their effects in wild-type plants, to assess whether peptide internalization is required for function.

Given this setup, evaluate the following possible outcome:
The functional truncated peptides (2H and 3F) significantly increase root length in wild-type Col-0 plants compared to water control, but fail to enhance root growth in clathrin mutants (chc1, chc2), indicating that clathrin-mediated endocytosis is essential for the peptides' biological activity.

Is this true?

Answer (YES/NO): YES